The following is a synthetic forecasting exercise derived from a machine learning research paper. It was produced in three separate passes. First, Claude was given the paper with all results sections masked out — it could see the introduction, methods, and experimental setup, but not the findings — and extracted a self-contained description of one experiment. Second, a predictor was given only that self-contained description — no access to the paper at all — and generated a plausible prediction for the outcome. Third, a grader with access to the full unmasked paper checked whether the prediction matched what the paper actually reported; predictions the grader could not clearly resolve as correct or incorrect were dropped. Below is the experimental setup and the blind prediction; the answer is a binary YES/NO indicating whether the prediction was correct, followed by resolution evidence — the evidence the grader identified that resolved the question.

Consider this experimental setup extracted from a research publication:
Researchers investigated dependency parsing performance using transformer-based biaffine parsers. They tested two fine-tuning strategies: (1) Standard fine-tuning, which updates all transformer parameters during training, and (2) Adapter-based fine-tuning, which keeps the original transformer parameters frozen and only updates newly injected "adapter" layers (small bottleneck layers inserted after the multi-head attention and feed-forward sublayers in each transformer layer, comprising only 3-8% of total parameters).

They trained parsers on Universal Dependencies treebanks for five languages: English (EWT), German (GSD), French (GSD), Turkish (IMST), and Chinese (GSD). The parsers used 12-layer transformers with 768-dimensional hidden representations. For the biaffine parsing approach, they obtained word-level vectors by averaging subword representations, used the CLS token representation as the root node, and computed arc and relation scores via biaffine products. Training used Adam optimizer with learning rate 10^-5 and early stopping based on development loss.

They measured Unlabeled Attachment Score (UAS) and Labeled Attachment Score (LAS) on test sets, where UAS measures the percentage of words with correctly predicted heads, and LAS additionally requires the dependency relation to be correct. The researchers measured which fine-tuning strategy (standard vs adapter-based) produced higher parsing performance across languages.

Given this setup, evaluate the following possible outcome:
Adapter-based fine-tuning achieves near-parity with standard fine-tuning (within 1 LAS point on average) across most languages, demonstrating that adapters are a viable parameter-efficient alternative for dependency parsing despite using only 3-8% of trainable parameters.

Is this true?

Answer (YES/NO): NO